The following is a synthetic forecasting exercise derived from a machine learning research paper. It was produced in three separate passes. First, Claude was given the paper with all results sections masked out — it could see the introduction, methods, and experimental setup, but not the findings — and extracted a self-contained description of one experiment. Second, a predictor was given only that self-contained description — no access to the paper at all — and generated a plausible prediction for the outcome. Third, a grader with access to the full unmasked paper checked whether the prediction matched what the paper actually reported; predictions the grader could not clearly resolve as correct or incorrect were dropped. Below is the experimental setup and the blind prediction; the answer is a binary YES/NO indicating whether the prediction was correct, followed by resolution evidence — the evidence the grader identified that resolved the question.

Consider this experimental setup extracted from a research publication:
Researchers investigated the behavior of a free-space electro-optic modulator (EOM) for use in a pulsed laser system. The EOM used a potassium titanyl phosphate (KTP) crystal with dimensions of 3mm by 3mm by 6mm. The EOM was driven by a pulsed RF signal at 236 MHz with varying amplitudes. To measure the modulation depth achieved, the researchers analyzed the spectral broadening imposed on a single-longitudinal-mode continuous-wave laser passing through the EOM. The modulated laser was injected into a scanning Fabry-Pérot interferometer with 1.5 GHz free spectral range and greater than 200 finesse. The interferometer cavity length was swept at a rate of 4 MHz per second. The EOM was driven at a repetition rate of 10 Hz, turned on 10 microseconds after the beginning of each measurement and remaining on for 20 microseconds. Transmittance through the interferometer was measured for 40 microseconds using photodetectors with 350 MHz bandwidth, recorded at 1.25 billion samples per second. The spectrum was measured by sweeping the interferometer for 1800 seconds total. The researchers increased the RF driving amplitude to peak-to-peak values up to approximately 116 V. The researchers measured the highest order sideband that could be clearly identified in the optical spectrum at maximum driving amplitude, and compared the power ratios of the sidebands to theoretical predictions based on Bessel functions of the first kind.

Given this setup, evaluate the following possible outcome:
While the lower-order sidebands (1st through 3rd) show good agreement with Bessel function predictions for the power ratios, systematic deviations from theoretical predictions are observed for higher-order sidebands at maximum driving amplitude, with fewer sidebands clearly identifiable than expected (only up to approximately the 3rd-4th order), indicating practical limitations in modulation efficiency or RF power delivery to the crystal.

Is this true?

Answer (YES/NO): NO